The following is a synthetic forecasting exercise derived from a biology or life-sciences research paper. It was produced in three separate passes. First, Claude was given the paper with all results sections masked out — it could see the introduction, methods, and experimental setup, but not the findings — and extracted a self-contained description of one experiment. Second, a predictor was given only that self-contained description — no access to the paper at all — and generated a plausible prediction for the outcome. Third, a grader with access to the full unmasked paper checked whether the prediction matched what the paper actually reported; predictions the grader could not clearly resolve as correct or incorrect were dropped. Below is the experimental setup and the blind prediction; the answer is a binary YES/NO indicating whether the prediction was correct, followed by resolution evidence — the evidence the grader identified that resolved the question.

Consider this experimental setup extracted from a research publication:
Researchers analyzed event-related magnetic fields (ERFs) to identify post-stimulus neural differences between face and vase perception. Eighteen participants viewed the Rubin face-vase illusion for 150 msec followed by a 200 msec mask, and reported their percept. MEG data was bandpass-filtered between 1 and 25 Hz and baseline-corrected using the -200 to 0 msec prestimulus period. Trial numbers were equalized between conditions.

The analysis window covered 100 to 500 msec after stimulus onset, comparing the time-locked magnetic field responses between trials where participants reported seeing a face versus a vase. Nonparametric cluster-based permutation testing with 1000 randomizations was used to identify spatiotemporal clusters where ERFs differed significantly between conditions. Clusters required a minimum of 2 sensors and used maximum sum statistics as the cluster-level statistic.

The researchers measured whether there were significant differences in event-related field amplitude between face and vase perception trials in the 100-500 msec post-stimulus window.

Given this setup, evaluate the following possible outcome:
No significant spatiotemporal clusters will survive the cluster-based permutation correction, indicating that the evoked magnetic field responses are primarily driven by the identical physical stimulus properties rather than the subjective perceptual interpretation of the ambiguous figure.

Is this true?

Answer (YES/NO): NO